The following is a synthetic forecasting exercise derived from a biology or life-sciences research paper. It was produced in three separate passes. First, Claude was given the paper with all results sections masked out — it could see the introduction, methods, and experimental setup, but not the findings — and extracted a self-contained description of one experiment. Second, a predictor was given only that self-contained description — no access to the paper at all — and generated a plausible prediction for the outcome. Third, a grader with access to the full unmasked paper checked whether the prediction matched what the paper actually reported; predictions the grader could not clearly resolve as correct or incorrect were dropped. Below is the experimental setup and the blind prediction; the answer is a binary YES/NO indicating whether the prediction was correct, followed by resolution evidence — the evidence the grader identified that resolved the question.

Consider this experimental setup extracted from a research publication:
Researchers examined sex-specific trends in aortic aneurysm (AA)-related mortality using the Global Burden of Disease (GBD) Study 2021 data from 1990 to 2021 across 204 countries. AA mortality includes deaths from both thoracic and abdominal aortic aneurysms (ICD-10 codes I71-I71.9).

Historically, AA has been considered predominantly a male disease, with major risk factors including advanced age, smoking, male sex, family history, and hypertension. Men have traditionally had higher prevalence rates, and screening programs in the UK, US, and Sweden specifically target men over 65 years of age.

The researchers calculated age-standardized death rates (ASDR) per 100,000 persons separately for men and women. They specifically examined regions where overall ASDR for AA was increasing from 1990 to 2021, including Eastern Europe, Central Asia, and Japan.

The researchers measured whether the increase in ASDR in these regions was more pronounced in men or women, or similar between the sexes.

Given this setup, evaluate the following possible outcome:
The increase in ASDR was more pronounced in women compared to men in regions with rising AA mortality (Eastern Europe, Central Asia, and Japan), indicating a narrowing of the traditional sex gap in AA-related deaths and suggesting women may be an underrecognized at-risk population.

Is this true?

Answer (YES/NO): YES